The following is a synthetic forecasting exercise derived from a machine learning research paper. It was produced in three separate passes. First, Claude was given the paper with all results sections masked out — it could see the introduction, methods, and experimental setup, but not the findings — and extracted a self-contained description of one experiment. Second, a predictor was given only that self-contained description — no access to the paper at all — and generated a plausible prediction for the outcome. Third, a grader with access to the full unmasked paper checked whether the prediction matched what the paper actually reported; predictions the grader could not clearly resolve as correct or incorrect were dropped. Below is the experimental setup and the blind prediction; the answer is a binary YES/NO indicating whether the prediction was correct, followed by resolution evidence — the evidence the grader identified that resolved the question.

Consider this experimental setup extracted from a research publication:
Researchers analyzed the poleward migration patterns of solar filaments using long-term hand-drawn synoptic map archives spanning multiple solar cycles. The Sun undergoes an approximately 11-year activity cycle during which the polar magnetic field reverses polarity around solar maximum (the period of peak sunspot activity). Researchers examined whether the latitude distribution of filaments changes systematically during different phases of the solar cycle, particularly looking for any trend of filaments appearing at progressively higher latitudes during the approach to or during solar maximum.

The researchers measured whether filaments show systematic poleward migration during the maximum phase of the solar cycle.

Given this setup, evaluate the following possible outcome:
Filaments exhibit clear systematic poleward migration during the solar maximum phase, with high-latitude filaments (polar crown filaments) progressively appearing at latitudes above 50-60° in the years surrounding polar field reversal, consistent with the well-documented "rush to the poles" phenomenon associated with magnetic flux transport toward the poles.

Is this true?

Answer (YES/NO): YES